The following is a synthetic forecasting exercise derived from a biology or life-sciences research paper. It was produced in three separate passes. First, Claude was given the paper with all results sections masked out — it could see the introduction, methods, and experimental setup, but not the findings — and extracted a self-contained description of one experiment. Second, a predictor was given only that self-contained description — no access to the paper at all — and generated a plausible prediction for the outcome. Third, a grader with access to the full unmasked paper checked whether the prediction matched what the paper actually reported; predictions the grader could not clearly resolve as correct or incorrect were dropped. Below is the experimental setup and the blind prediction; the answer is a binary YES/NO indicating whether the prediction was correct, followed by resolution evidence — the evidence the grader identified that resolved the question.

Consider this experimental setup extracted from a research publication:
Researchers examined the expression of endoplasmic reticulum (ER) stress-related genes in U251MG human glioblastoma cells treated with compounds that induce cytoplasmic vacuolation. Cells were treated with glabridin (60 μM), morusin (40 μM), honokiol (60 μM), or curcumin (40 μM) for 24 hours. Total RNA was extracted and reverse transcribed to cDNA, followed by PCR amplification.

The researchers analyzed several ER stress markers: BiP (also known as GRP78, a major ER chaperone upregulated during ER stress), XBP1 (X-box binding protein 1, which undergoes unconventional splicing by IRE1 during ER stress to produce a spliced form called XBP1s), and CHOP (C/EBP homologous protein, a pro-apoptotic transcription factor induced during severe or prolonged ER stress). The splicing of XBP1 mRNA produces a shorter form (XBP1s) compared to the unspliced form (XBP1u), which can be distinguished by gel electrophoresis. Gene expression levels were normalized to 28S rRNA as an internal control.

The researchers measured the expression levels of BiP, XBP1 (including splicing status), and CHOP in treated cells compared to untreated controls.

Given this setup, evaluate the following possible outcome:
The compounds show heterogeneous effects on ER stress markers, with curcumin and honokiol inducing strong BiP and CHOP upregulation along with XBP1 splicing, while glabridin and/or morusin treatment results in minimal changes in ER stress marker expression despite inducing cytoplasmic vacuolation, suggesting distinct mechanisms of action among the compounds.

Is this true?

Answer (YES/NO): NO